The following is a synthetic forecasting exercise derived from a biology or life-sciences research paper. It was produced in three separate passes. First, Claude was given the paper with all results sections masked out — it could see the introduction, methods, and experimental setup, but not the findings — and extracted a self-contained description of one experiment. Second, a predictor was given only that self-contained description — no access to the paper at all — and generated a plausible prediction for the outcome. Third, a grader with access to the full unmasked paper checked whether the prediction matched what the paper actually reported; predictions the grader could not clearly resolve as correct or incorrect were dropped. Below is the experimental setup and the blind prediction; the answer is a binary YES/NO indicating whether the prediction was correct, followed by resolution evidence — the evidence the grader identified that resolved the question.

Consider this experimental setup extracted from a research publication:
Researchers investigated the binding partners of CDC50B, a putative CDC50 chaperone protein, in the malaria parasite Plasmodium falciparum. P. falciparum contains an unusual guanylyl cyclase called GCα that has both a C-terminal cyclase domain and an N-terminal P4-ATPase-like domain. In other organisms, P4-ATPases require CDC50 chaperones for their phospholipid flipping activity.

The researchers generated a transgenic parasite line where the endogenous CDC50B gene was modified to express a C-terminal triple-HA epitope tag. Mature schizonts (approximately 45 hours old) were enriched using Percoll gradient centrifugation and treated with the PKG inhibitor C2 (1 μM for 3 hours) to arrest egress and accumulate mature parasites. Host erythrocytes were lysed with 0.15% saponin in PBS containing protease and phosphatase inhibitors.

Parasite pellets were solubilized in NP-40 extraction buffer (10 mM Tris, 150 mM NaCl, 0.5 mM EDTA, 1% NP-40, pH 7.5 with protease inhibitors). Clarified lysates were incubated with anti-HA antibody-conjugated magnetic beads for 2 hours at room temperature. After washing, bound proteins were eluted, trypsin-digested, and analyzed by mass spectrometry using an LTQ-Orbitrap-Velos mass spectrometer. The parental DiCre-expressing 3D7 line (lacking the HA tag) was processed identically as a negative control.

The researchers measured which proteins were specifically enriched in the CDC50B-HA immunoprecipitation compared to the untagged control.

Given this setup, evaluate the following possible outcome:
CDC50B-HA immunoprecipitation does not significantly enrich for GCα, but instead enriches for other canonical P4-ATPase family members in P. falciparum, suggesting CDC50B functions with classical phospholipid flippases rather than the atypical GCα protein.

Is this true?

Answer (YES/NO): NO